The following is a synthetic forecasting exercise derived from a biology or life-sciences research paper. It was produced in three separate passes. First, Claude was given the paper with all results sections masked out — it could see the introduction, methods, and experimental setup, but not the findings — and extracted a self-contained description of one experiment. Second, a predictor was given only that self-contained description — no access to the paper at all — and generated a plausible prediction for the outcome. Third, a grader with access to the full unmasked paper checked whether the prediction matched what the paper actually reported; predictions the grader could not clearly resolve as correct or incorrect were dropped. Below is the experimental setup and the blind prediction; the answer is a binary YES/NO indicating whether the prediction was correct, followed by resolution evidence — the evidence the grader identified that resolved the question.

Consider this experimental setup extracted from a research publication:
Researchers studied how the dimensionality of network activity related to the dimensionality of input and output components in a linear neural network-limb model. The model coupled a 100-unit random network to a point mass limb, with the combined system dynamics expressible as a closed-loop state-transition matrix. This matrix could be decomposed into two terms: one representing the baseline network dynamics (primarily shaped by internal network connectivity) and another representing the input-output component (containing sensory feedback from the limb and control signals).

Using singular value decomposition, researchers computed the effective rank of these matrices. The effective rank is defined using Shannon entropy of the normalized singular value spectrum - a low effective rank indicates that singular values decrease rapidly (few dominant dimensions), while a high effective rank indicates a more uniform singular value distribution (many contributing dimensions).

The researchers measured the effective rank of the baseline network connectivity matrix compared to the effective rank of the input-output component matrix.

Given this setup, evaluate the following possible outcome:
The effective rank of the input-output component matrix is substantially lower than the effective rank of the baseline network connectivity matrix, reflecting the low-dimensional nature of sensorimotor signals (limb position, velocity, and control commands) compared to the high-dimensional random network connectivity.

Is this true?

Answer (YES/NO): YES